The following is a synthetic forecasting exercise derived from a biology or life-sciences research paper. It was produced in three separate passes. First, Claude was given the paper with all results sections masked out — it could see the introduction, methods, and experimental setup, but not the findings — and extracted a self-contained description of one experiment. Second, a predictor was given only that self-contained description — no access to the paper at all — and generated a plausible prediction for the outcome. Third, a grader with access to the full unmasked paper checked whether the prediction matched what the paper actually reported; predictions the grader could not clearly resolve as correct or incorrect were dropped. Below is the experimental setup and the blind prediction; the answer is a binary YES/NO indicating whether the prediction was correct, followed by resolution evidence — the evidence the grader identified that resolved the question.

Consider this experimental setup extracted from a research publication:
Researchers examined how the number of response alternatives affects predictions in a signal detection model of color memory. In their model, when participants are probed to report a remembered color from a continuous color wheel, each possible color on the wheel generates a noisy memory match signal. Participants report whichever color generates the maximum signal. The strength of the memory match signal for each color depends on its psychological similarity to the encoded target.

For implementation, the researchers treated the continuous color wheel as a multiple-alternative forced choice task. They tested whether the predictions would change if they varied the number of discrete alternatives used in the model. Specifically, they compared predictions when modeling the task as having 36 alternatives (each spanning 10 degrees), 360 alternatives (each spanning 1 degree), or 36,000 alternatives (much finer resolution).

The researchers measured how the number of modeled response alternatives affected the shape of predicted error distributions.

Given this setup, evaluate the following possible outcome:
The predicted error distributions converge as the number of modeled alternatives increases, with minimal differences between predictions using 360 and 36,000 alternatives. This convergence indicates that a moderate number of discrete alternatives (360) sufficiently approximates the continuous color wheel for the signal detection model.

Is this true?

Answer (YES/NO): YES